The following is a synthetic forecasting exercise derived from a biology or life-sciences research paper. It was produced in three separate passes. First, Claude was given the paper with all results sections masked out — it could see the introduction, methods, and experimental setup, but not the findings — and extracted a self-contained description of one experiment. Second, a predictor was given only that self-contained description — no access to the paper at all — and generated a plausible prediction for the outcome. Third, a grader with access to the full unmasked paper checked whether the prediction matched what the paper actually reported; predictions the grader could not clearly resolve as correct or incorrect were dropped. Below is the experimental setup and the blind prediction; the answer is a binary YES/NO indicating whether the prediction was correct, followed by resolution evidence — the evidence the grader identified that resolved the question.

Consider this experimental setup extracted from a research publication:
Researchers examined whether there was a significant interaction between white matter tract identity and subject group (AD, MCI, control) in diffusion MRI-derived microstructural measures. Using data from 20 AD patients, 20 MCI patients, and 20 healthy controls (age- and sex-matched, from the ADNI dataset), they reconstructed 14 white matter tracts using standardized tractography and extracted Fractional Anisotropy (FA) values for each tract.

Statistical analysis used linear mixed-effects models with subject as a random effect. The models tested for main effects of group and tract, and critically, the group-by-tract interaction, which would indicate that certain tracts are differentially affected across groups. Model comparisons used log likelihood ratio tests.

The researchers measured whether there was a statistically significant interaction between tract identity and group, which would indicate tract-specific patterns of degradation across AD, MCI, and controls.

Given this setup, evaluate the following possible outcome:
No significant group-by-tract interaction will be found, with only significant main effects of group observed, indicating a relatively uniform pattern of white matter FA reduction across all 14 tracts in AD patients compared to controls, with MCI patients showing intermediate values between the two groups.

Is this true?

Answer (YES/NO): NO